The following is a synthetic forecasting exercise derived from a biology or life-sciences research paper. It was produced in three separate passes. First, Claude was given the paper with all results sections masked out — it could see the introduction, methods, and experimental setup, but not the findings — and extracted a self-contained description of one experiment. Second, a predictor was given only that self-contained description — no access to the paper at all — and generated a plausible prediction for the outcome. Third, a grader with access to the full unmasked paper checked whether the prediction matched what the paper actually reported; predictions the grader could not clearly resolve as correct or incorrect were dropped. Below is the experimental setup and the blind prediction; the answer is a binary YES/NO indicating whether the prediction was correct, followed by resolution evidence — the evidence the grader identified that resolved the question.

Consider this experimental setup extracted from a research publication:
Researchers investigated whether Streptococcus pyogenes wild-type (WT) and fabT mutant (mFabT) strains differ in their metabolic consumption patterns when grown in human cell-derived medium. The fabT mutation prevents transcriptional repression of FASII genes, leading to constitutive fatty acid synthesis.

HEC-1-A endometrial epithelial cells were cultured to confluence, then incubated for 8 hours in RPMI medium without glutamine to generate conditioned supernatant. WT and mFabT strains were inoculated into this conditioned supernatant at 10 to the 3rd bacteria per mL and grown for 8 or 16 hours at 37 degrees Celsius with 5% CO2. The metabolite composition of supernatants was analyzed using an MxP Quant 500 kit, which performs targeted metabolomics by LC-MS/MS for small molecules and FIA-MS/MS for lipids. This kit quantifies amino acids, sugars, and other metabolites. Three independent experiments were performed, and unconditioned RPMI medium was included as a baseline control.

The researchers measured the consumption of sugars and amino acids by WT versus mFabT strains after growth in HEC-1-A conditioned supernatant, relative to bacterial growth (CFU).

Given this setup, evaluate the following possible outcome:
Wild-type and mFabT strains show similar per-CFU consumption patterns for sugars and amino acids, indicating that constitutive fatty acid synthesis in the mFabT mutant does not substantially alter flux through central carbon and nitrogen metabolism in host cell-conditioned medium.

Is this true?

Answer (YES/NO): NO